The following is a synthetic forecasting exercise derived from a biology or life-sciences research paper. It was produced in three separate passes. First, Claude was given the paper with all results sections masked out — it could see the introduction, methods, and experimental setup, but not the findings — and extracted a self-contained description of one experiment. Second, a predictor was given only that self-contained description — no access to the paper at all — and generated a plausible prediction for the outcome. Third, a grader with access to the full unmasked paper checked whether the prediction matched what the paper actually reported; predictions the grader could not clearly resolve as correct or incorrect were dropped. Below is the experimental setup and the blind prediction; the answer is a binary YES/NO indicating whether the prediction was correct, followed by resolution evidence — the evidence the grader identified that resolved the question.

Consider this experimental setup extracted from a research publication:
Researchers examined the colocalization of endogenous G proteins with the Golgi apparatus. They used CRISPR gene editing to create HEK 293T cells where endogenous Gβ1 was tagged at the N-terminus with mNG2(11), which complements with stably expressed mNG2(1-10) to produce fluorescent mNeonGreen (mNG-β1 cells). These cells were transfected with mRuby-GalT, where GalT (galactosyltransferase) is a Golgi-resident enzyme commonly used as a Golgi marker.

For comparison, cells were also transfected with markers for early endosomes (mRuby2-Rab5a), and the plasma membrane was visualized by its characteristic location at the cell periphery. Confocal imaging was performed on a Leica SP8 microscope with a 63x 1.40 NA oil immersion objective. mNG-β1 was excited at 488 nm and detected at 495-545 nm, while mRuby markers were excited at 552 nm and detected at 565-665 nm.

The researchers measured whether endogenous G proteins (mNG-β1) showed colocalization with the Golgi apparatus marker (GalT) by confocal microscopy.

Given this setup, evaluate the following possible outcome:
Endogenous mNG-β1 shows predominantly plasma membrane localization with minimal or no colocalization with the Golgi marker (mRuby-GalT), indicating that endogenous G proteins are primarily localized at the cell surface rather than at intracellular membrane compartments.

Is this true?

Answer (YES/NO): NO